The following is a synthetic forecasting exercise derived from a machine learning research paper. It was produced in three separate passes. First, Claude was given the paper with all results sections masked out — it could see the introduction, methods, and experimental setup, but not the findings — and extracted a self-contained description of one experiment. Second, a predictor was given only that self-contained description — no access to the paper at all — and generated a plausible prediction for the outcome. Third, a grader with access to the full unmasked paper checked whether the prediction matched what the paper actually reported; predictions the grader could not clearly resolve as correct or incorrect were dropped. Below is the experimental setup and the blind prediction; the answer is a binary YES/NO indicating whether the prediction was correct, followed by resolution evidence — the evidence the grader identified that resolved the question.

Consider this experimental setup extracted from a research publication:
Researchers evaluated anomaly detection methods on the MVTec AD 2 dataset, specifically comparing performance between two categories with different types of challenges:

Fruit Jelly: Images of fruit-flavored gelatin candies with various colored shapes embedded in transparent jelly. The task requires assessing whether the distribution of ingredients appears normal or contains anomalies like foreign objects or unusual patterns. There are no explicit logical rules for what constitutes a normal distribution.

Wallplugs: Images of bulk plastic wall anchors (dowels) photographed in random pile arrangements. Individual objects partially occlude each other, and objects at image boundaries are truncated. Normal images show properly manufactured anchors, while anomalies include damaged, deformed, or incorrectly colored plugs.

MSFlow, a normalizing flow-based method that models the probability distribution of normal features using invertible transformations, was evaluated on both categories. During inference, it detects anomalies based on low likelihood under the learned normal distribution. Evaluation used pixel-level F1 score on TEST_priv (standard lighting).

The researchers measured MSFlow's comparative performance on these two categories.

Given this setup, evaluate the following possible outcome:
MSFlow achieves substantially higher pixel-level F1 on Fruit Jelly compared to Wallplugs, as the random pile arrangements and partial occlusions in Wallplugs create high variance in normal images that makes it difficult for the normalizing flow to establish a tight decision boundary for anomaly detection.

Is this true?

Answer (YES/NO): YES